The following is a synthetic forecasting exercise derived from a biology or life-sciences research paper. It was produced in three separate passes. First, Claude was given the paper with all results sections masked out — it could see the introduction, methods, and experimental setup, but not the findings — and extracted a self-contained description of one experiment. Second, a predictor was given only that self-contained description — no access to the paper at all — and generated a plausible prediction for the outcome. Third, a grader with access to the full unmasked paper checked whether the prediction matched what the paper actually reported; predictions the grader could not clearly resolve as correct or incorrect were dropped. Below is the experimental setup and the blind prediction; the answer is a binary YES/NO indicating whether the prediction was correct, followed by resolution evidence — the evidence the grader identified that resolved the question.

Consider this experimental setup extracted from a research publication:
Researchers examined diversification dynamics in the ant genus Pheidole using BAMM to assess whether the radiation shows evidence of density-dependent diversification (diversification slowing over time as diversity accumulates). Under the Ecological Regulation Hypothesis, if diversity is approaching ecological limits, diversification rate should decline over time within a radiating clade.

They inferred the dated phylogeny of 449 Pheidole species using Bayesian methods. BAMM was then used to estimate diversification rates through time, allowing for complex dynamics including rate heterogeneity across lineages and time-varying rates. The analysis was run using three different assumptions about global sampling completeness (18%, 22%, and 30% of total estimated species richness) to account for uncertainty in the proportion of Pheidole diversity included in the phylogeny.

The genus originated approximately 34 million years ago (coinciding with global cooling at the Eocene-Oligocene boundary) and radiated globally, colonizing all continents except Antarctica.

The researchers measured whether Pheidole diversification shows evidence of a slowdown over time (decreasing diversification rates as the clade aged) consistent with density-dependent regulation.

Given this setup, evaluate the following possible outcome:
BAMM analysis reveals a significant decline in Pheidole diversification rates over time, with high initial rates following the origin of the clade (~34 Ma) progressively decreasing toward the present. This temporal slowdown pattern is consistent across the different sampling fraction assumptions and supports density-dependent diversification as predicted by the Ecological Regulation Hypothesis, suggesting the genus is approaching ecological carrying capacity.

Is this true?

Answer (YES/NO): NO